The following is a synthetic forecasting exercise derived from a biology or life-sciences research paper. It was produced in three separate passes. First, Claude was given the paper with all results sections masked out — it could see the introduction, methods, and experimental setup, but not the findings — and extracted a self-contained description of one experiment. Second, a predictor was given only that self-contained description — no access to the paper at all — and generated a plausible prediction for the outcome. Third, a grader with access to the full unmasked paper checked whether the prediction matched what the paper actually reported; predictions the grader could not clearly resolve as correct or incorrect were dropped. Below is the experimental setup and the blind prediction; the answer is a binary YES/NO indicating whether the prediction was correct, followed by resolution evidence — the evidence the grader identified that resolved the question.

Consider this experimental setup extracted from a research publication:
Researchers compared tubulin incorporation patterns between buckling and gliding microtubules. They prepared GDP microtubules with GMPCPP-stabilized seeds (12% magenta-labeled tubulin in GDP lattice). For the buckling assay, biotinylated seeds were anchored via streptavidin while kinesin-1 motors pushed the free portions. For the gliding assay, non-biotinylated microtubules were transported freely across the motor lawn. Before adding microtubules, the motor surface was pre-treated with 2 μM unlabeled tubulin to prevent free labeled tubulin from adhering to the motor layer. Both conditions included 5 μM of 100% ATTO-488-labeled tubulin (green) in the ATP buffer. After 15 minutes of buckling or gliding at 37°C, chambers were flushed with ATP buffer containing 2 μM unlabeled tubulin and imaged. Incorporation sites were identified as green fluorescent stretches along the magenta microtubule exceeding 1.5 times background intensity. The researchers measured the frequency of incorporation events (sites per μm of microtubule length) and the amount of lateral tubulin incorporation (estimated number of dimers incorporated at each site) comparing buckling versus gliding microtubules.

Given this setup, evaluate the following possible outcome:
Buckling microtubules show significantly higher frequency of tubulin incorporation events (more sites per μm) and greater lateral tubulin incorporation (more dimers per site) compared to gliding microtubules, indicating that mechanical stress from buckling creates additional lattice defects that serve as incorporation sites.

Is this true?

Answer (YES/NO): YES